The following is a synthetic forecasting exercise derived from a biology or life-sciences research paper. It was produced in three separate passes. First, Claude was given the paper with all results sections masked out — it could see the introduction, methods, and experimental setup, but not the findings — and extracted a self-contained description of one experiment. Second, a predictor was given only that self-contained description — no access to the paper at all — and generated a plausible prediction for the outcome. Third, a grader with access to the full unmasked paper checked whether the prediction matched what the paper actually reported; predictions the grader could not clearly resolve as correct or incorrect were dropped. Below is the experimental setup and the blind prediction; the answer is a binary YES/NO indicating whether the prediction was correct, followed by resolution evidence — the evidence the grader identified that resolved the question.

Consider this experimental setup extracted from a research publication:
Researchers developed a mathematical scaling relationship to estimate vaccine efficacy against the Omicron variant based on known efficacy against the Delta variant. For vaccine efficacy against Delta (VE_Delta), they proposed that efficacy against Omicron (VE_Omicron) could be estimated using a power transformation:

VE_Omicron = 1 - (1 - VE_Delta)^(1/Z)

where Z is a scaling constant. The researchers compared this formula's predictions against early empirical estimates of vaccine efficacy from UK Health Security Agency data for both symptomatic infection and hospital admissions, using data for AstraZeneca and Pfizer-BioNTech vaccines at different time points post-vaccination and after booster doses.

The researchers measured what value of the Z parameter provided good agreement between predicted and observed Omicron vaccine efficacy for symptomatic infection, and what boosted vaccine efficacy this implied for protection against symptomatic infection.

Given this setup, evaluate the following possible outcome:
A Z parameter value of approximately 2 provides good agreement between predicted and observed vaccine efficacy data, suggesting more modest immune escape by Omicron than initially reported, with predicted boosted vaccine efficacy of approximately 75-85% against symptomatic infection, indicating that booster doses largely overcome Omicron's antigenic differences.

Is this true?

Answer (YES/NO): NO